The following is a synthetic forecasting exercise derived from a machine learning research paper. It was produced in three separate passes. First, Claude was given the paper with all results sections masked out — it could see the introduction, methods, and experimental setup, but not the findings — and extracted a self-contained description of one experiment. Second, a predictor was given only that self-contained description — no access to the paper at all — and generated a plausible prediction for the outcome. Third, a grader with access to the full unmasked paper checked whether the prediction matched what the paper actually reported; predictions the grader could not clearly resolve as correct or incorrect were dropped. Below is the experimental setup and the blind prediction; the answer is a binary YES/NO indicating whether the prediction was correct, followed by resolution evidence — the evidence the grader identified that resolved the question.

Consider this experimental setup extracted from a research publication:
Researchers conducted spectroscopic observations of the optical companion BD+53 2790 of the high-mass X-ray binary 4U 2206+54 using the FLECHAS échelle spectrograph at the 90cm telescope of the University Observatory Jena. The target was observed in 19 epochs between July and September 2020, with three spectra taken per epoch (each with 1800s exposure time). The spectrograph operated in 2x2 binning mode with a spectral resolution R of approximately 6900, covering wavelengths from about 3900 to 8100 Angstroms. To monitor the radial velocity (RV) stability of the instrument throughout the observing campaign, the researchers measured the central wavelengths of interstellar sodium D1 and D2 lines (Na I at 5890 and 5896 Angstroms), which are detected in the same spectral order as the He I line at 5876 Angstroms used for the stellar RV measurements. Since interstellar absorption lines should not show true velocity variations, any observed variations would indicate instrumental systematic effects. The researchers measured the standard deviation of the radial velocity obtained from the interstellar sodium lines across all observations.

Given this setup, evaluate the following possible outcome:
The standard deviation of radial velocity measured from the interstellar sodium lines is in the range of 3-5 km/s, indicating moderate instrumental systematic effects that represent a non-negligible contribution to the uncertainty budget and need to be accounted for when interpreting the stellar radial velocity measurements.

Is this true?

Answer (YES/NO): NO